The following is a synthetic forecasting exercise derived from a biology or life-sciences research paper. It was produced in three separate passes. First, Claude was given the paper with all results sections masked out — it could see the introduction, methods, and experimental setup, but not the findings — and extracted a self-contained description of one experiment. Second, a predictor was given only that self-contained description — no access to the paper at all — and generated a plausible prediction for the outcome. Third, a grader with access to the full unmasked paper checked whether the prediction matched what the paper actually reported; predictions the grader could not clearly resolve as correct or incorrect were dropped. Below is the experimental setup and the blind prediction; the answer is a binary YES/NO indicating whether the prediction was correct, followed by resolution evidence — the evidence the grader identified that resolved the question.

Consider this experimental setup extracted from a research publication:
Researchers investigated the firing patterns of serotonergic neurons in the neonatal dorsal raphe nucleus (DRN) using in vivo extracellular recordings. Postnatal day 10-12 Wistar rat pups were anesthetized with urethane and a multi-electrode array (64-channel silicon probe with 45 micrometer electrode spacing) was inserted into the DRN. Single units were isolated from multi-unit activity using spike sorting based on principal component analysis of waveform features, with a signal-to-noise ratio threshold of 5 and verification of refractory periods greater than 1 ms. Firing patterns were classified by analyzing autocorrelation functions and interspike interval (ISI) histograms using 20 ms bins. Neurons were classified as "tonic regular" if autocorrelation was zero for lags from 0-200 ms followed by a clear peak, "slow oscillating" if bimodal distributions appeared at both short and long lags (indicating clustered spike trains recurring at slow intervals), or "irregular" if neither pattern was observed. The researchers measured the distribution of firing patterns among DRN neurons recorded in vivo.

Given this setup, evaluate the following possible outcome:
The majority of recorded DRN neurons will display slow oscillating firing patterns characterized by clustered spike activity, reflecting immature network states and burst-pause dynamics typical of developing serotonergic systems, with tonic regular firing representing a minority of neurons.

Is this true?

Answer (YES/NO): NO